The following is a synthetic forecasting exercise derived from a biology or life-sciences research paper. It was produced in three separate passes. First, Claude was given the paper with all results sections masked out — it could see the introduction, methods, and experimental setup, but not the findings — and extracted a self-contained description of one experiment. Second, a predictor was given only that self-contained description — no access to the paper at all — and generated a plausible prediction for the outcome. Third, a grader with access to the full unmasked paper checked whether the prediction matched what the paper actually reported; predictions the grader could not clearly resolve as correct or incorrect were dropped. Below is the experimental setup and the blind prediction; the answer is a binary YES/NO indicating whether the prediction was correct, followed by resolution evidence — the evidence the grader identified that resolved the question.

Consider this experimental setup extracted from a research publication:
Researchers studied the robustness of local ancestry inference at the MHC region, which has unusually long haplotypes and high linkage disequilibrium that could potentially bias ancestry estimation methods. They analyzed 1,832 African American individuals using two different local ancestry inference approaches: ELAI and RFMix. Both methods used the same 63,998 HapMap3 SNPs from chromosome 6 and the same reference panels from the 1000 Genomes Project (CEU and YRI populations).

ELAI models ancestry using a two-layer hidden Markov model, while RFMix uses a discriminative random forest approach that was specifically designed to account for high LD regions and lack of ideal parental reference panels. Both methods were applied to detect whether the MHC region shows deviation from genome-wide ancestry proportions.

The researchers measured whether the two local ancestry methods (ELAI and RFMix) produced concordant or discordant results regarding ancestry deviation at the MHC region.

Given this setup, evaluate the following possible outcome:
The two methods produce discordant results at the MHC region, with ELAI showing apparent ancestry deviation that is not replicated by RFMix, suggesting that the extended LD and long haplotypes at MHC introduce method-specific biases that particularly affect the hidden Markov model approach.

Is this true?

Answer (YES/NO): NO